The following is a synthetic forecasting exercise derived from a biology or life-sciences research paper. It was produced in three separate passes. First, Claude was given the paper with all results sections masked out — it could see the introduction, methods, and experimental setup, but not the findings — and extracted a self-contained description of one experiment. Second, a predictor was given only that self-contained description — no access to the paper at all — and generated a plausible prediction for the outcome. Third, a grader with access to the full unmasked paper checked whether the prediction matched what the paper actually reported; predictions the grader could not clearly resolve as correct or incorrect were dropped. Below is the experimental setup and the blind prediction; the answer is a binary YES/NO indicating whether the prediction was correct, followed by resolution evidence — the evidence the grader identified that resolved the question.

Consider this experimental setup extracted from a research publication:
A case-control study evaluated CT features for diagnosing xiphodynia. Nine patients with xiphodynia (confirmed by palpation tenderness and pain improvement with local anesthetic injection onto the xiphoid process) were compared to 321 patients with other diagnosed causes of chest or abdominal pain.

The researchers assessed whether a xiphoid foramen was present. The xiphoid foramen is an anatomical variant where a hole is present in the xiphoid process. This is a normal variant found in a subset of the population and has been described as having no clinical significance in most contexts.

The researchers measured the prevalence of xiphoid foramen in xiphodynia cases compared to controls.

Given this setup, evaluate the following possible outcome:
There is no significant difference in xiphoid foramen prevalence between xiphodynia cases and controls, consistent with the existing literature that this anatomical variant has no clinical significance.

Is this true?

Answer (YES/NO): YES